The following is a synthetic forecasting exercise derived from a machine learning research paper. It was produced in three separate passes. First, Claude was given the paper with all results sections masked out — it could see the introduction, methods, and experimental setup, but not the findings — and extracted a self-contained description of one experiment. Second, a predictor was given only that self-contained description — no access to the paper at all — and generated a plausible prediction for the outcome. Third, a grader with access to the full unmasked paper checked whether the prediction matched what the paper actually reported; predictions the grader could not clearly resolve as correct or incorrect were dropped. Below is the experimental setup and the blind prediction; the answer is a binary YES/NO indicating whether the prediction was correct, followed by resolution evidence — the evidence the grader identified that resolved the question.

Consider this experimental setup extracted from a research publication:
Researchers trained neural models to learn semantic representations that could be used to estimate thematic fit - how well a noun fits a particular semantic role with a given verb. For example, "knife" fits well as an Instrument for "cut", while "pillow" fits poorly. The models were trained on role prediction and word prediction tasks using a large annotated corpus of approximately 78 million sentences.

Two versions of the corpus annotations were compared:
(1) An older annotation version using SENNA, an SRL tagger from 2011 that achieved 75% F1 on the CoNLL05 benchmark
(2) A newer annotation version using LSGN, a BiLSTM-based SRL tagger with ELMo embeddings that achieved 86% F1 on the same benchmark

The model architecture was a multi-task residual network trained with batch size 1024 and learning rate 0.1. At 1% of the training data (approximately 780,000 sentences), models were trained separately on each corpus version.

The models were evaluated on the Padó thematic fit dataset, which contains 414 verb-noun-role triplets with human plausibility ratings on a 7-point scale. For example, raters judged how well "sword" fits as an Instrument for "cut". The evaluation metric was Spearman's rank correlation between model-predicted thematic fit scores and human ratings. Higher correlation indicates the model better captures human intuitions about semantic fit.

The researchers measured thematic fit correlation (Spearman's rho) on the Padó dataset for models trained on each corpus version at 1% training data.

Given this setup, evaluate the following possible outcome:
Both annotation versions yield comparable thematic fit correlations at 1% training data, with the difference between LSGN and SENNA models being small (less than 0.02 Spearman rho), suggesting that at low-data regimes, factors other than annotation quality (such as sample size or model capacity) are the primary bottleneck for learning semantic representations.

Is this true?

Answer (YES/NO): NO